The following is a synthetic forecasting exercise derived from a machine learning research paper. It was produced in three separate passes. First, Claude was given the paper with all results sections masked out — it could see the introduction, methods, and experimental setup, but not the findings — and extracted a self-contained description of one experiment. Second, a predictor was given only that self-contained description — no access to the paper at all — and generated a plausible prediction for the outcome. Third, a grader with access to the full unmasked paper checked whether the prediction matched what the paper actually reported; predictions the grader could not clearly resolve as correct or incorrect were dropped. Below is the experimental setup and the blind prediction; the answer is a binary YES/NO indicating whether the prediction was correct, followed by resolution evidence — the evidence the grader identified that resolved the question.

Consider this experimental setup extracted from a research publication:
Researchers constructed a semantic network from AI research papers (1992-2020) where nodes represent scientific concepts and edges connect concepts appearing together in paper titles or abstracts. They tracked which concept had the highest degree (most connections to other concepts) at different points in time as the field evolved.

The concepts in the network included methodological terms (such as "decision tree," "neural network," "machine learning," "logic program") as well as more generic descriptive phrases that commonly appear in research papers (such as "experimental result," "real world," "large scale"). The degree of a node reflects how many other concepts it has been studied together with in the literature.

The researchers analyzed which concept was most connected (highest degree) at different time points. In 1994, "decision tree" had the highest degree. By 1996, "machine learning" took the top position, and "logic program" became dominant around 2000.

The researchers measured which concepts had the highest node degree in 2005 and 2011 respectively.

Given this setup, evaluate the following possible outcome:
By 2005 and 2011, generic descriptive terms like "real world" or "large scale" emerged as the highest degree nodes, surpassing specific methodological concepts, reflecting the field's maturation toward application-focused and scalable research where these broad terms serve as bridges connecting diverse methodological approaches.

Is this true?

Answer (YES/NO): NO